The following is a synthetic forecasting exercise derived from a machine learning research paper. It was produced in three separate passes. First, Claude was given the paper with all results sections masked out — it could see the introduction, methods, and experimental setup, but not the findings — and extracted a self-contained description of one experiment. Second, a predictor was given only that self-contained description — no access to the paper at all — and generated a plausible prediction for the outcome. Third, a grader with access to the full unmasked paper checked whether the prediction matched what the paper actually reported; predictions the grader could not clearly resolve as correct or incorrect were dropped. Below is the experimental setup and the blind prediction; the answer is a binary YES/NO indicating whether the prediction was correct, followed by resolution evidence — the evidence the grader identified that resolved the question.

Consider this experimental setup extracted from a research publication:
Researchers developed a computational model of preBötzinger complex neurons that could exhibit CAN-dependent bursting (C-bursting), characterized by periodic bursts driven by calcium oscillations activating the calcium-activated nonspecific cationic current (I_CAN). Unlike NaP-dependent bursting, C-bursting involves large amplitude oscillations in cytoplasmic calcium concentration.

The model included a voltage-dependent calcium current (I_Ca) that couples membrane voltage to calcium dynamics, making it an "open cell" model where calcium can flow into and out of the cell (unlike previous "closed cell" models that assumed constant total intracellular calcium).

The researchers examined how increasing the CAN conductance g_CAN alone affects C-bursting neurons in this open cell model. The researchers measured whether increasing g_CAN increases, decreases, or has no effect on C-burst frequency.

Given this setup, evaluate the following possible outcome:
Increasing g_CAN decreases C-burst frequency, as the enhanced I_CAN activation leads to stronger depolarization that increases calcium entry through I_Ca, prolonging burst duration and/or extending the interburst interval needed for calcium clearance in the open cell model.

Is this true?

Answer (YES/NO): NO